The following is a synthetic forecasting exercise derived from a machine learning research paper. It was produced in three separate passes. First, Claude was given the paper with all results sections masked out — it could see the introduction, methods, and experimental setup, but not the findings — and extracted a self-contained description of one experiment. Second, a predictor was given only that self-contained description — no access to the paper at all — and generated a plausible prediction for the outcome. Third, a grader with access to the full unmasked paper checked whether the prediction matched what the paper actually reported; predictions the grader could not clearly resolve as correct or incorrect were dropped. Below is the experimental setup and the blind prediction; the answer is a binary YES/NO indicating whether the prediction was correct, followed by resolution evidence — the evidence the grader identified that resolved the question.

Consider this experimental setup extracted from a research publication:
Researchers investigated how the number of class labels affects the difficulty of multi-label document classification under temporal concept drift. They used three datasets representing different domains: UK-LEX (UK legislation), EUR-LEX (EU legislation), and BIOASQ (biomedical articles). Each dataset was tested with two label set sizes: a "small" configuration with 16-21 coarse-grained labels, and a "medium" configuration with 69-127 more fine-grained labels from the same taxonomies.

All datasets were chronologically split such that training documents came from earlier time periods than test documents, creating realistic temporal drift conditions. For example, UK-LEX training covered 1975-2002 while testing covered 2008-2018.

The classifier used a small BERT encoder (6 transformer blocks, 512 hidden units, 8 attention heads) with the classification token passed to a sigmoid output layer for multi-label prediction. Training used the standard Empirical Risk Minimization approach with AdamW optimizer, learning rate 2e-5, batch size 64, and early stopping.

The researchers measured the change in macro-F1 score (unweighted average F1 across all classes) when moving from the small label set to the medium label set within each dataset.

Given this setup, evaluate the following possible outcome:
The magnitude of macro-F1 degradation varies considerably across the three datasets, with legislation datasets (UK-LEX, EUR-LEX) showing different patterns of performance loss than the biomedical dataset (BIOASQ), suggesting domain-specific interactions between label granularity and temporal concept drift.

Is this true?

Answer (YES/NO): NO